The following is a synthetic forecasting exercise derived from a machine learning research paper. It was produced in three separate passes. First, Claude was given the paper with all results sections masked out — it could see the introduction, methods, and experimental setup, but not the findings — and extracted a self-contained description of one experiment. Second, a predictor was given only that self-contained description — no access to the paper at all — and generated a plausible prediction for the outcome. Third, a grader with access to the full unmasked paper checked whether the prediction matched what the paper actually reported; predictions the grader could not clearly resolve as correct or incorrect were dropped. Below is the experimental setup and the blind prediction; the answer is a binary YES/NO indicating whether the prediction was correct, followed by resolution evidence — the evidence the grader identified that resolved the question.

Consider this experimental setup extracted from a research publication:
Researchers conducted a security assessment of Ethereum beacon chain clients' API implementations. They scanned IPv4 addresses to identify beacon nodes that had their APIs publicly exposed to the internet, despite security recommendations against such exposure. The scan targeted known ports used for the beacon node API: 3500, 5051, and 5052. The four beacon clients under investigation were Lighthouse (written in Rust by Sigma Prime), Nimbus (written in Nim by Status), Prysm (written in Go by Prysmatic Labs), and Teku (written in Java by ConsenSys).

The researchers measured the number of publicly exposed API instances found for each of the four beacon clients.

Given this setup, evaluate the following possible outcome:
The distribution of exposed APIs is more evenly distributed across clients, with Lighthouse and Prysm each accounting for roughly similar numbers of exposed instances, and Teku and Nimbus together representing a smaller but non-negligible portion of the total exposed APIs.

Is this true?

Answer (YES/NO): NO